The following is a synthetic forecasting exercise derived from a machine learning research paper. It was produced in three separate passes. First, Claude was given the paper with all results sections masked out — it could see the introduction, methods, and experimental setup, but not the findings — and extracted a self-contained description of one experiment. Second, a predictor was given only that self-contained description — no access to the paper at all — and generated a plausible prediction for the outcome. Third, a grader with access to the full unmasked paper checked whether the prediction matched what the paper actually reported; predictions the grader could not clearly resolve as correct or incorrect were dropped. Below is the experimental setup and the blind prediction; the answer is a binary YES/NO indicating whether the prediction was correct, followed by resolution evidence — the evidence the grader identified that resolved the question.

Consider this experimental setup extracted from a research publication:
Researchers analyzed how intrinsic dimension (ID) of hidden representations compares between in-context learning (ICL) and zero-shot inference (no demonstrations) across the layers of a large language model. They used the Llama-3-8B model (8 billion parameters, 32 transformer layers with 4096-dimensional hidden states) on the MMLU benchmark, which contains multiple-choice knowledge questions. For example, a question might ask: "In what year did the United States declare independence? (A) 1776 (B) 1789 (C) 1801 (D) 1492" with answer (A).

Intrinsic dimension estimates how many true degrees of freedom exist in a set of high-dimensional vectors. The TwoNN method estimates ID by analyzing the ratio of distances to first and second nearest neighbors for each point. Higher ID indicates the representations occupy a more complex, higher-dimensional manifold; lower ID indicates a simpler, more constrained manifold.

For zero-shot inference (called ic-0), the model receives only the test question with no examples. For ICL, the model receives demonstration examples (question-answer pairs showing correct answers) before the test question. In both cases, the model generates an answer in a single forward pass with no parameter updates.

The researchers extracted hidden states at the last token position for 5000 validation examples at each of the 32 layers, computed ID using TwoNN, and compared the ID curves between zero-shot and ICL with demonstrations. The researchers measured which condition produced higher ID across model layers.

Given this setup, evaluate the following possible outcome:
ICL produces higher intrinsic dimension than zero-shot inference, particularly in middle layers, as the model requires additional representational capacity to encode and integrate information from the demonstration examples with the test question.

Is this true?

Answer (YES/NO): NO